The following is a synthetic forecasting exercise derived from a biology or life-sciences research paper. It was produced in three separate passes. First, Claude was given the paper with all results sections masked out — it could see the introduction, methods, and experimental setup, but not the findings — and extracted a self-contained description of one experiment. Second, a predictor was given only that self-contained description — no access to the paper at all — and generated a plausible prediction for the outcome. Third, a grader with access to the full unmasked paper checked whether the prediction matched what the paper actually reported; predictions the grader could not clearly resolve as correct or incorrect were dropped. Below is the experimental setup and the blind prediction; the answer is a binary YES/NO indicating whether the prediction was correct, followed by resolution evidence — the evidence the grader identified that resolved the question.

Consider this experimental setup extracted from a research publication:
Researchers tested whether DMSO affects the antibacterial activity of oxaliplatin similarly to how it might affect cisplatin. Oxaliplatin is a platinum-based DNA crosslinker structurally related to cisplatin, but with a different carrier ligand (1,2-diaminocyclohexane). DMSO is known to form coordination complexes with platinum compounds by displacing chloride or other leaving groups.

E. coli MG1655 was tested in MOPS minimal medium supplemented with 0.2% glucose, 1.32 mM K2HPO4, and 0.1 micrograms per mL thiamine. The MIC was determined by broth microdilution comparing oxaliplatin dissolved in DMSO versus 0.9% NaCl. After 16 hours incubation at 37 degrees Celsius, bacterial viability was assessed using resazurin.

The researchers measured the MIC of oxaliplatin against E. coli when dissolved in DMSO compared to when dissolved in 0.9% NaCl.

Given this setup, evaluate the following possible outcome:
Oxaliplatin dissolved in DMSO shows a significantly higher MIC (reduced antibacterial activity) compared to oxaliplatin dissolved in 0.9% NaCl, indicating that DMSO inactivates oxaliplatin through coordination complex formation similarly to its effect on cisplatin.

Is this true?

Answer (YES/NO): YES